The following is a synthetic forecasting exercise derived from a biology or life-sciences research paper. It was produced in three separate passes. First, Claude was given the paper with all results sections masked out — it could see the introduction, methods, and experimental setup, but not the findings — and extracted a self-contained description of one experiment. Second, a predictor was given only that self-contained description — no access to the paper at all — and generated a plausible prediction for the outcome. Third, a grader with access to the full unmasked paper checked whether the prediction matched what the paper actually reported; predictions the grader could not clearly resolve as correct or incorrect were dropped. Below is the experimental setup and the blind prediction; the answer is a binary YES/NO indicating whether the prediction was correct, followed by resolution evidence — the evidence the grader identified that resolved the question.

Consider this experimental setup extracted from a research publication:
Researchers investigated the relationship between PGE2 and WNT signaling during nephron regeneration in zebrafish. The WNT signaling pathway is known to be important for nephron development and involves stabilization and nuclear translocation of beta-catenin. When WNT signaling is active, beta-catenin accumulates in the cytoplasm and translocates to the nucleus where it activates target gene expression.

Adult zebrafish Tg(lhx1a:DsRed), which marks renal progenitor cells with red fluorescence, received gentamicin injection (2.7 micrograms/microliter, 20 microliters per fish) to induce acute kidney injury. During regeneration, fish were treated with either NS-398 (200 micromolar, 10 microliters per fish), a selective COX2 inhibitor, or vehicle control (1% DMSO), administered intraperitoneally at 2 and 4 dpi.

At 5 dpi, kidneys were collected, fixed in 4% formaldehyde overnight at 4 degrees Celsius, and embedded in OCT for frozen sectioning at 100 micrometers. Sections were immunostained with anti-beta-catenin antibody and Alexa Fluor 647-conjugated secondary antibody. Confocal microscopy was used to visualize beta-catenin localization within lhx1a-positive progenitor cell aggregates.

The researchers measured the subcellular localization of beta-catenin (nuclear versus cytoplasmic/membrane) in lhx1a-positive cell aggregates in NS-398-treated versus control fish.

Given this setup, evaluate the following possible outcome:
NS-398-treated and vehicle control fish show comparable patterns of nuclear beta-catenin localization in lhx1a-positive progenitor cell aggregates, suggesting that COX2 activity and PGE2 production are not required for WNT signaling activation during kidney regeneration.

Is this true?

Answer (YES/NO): NO